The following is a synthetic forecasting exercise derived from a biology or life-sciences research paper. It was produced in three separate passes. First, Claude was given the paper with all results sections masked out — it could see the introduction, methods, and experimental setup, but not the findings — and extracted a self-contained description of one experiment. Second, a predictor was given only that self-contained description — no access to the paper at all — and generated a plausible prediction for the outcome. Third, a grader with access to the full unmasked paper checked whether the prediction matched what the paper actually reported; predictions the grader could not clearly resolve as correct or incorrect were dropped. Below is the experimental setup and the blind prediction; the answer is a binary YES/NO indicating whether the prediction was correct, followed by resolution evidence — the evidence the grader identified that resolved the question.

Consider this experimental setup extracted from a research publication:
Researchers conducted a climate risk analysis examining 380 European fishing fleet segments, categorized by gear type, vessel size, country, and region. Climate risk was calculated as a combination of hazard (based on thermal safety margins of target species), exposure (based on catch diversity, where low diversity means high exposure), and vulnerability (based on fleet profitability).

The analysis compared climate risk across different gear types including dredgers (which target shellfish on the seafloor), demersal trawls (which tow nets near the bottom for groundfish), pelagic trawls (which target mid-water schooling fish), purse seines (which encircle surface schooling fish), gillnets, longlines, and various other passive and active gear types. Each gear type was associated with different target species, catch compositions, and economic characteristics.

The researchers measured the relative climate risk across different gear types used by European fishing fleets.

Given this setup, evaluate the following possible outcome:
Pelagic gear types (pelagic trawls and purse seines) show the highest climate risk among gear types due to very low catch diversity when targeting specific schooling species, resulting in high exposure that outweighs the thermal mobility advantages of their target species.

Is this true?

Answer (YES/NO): NO